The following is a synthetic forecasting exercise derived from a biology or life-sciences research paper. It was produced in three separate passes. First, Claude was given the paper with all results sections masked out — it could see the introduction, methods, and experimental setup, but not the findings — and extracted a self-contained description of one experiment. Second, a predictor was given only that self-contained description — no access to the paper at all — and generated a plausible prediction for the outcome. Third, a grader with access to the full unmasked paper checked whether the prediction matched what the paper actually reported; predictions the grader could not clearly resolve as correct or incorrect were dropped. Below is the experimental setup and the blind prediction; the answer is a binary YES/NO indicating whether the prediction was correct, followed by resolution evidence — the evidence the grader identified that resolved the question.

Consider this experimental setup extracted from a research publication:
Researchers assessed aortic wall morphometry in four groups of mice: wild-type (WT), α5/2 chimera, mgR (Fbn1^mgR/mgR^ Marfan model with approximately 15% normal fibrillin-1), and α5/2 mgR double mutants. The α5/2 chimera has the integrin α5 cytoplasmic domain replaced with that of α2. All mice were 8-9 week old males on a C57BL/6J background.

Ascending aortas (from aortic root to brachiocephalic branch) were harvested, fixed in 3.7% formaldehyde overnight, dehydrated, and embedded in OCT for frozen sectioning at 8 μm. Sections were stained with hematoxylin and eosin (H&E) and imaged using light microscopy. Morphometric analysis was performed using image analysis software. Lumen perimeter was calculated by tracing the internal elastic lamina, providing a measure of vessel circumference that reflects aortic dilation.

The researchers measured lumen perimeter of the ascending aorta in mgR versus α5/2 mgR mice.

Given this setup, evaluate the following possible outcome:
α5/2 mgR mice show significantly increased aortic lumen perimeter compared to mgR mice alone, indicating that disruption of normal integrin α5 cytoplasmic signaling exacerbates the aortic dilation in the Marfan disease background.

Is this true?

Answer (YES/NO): NO